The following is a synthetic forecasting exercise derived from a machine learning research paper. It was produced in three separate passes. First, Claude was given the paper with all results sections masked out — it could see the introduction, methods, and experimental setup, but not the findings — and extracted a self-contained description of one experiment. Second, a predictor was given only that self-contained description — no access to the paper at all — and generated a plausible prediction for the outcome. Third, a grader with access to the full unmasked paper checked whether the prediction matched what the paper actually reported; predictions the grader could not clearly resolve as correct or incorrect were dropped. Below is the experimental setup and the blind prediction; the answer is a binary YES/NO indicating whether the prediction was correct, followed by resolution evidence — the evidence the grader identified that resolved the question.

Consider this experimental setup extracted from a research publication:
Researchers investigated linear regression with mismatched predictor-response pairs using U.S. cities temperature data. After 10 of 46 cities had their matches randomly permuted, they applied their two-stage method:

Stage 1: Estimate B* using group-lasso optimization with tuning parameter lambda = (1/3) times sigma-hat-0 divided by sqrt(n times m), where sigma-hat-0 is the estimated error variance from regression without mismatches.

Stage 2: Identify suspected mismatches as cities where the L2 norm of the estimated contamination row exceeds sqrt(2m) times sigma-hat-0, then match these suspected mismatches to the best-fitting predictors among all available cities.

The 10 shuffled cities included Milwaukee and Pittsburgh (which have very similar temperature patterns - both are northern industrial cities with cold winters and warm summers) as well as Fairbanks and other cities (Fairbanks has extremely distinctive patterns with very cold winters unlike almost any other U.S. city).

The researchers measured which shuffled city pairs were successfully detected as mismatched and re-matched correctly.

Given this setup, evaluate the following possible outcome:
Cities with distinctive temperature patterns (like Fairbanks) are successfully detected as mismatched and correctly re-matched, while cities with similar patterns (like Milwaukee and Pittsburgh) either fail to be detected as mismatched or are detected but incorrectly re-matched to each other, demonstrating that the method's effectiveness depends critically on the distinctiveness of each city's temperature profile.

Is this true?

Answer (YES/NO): YES